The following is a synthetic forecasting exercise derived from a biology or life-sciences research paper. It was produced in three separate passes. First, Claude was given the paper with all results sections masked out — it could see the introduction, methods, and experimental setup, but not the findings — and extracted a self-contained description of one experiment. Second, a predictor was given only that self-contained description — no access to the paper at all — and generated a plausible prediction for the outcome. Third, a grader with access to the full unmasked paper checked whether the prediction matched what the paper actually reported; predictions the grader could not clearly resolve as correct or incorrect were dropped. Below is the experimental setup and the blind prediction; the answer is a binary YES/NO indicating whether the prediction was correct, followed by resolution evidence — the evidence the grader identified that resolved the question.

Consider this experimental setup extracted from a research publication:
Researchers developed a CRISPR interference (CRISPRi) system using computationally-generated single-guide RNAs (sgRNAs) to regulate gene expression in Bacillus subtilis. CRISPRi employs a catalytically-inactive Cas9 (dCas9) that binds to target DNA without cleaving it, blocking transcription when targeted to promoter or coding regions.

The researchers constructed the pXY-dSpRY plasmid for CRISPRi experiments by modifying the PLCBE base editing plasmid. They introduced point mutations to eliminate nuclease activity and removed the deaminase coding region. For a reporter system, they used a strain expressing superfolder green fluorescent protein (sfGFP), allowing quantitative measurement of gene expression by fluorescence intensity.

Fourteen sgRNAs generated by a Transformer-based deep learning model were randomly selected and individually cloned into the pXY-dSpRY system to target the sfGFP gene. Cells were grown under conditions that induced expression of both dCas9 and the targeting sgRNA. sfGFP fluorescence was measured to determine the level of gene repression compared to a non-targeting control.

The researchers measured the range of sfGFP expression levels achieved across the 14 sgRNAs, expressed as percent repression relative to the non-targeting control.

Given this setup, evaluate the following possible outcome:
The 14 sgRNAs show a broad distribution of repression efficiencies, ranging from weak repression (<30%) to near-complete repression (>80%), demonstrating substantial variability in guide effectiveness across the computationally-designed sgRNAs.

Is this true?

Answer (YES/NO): NO